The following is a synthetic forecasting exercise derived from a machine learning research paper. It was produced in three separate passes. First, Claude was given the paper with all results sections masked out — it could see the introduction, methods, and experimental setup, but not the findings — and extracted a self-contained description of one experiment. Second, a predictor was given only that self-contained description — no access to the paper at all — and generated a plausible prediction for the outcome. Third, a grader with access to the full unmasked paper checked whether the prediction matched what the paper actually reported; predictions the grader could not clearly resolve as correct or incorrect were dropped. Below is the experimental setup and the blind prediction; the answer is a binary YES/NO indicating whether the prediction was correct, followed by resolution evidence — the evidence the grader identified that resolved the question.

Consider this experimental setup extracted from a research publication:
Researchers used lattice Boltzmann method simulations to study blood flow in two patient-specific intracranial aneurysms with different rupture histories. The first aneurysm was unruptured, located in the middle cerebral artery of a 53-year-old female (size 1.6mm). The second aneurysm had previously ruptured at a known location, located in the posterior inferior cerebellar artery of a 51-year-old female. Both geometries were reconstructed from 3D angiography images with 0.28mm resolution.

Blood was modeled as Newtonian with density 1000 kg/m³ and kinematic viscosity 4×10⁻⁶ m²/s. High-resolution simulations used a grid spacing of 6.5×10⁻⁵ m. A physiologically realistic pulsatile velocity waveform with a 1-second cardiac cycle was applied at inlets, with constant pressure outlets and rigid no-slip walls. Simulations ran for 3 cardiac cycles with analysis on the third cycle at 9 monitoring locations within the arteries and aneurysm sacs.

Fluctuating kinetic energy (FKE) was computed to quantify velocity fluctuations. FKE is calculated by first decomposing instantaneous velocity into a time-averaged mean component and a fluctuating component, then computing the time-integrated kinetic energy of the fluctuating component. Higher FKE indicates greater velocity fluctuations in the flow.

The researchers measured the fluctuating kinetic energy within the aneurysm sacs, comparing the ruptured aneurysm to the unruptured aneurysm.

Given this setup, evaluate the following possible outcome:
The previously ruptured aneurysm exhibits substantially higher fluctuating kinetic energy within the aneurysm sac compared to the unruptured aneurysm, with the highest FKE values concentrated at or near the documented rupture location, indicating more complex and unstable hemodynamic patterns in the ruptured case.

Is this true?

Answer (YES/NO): YES